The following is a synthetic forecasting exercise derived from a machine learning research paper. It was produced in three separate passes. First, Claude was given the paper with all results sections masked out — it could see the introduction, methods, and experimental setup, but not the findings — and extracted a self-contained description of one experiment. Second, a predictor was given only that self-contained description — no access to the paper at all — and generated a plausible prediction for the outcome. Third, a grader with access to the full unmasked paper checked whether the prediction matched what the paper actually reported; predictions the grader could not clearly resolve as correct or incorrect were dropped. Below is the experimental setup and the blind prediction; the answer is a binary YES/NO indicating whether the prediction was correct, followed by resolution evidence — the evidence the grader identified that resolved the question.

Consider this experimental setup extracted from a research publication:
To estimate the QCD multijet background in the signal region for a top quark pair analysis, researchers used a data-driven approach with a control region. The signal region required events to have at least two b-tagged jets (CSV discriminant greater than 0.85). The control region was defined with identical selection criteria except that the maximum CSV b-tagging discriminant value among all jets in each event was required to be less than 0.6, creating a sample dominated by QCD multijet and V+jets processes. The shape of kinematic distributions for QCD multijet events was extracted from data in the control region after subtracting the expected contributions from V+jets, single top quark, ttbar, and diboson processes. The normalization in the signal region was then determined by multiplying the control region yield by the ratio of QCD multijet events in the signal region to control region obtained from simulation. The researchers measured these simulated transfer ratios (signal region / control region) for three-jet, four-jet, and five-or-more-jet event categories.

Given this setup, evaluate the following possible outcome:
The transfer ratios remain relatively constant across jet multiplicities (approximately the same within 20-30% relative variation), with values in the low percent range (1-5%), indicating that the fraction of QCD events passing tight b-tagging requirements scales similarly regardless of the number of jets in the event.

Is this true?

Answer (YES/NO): NO